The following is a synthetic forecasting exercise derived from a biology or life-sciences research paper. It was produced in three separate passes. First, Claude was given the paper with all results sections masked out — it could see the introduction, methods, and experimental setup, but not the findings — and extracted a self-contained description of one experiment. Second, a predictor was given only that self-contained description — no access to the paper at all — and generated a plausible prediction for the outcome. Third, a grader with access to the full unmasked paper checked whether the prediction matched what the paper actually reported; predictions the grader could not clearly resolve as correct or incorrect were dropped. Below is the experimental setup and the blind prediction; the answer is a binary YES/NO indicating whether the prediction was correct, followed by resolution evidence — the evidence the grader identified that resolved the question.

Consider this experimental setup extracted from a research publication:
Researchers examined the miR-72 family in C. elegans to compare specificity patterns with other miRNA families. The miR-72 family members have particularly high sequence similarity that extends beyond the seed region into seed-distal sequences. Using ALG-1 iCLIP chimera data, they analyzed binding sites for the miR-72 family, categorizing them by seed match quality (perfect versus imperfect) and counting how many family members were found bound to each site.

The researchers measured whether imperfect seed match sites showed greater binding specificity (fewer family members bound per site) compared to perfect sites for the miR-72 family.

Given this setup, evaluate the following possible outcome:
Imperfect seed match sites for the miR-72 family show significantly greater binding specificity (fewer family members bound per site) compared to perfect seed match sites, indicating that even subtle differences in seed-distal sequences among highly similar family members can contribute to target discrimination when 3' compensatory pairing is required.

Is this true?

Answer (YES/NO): NO